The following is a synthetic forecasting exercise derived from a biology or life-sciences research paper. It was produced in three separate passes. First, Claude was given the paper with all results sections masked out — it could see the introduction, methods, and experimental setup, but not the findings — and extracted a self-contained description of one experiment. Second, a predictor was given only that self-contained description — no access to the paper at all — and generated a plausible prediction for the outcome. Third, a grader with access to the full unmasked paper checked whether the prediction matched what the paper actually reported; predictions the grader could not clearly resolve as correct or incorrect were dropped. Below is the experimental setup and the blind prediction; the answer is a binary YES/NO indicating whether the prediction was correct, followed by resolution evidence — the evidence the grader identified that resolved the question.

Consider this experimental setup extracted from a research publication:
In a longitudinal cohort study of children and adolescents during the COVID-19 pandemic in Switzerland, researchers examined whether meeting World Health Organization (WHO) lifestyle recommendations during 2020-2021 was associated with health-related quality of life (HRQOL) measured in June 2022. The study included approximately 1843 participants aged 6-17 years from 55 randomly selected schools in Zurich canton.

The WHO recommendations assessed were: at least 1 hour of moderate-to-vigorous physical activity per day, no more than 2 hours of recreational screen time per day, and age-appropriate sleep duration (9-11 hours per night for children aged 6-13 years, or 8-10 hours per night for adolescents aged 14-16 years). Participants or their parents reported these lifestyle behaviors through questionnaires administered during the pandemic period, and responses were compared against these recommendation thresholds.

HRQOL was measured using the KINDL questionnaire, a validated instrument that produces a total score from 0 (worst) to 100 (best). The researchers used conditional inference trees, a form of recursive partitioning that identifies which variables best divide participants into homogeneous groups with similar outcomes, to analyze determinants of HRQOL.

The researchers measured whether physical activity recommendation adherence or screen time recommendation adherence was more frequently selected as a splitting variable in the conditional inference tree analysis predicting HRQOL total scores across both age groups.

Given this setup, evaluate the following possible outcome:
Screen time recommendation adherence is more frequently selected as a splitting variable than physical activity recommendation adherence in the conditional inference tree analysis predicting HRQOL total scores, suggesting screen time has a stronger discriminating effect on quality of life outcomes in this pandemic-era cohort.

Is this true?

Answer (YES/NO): NO